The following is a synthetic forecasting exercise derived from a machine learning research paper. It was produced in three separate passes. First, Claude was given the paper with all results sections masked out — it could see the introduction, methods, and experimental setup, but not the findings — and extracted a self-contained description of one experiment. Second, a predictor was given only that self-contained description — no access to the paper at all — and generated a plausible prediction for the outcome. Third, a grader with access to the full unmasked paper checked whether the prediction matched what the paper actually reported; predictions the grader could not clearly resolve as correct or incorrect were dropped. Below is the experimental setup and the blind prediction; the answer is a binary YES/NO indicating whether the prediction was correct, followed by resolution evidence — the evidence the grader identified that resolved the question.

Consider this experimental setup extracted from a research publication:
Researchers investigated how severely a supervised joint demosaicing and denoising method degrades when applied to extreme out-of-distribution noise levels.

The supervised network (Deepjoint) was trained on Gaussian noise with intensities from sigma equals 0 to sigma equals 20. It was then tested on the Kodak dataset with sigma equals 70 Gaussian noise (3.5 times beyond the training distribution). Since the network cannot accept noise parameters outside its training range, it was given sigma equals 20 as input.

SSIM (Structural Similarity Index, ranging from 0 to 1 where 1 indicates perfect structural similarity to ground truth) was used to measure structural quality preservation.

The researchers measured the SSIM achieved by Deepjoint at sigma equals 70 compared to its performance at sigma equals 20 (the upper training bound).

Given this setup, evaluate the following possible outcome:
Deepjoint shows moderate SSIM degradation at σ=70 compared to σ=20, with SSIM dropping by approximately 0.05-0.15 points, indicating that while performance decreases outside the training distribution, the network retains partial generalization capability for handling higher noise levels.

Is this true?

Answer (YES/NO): NO